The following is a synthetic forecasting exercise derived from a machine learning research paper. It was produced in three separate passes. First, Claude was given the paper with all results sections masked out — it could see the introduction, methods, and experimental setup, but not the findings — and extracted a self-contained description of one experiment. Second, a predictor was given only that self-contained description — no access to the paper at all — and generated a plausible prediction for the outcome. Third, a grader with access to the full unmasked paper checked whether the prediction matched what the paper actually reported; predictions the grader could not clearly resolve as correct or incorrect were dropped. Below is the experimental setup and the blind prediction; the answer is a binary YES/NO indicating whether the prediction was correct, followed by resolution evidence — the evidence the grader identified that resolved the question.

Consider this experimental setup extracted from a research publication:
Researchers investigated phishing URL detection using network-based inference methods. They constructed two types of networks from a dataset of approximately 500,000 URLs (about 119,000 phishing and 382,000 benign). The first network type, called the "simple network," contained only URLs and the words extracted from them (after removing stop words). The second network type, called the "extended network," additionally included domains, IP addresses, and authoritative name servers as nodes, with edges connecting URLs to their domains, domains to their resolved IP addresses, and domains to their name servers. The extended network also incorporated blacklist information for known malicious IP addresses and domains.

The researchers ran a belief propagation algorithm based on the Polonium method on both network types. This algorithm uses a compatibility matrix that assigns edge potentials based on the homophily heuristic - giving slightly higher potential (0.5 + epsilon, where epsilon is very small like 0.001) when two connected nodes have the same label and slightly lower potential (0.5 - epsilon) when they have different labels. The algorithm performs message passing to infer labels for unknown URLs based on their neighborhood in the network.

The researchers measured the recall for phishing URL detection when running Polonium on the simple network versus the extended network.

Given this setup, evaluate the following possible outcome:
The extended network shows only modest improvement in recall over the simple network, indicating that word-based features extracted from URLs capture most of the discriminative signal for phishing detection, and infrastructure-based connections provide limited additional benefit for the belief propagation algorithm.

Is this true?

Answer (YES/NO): NO